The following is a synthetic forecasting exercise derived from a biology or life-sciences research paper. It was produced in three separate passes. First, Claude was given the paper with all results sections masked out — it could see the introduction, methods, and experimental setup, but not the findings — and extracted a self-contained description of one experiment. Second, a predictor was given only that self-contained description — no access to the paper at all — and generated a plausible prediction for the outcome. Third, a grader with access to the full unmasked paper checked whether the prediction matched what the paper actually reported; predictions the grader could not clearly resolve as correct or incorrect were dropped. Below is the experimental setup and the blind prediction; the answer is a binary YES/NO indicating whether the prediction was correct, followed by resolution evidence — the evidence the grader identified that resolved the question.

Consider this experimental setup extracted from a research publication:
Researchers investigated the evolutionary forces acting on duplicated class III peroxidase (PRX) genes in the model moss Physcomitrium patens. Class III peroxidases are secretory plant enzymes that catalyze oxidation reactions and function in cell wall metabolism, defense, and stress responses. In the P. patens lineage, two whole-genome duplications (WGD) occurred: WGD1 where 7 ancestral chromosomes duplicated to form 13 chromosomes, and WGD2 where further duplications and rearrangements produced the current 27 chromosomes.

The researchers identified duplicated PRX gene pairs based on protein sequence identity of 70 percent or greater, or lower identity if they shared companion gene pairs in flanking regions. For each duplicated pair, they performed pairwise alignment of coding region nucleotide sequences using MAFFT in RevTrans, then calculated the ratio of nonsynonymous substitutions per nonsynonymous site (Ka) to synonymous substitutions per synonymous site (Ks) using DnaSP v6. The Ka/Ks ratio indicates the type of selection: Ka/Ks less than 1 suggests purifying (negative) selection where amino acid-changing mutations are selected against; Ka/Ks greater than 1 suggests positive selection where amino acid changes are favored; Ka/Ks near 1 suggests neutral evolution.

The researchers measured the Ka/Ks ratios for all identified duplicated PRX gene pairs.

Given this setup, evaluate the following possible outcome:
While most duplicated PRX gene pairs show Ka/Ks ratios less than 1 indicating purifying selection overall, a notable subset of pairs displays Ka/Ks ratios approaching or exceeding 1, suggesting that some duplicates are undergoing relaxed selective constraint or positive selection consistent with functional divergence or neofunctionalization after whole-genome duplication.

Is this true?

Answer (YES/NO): NO